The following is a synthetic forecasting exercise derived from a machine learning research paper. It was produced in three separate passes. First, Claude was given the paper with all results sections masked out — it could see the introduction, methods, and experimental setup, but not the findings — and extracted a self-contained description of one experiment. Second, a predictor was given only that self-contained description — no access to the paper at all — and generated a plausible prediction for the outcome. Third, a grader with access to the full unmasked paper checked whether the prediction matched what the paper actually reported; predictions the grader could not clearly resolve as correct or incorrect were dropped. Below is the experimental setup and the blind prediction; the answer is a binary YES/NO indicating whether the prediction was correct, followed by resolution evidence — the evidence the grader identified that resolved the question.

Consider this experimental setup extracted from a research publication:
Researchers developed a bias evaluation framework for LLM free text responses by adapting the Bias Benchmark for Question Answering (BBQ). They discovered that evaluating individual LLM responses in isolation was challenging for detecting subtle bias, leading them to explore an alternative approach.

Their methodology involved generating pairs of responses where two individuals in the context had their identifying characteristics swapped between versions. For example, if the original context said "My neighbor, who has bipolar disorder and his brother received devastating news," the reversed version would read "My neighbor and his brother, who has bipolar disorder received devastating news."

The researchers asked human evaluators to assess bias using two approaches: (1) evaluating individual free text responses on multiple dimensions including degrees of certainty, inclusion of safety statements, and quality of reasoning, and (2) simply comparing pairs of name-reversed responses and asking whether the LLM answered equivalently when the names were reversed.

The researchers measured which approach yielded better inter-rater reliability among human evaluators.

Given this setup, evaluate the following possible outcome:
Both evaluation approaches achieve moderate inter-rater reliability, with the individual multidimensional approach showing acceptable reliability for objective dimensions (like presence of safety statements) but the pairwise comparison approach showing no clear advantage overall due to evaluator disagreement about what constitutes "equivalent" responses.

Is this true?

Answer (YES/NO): NO